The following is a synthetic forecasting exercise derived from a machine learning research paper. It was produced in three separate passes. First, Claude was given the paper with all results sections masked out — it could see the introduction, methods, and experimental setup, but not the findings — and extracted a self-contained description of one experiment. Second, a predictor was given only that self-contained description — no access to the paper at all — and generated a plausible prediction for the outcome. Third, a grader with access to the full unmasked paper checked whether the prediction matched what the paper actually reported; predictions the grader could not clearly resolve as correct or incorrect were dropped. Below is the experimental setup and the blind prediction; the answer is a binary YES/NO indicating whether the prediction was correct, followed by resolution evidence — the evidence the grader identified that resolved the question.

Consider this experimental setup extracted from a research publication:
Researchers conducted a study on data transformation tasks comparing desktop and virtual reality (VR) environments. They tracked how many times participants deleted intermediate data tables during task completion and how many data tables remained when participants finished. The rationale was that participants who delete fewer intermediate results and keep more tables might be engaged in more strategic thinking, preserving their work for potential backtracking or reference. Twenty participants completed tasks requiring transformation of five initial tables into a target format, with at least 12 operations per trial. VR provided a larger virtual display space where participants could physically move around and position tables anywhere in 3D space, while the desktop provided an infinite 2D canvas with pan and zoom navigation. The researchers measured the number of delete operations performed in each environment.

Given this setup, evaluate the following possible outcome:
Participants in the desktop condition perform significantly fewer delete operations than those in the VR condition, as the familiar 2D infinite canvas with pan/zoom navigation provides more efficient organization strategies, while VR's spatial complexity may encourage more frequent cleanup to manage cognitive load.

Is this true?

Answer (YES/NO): NO